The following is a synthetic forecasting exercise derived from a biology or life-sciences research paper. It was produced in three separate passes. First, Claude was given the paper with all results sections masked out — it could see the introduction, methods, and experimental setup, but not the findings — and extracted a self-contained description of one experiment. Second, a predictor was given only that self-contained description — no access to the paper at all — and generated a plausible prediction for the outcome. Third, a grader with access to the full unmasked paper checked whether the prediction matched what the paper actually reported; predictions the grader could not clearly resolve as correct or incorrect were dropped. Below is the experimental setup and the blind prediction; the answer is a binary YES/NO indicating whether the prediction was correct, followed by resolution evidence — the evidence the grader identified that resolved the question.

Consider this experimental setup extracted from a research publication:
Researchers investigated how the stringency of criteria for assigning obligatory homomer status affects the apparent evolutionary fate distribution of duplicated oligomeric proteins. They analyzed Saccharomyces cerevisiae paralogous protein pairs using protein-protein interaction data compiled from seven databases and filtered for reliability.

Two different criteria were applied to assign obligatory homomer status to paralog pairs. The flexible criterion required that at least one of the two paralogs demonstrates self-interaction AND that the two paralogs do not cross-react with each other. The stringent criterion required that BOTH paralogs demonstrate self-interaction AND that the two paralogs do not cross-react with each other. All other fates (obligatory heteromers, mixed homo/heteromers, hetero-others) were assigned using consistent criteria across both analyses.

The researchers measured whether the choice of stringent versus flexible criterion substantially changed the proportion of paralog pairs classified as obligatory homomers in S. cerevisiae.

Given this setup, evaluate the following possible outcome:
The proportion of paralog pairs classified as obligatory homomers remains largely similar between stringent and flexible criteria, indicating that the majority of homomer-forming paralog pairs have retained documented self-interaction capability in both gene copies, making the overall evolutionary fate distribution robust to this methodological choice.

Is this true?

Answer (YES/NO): NO